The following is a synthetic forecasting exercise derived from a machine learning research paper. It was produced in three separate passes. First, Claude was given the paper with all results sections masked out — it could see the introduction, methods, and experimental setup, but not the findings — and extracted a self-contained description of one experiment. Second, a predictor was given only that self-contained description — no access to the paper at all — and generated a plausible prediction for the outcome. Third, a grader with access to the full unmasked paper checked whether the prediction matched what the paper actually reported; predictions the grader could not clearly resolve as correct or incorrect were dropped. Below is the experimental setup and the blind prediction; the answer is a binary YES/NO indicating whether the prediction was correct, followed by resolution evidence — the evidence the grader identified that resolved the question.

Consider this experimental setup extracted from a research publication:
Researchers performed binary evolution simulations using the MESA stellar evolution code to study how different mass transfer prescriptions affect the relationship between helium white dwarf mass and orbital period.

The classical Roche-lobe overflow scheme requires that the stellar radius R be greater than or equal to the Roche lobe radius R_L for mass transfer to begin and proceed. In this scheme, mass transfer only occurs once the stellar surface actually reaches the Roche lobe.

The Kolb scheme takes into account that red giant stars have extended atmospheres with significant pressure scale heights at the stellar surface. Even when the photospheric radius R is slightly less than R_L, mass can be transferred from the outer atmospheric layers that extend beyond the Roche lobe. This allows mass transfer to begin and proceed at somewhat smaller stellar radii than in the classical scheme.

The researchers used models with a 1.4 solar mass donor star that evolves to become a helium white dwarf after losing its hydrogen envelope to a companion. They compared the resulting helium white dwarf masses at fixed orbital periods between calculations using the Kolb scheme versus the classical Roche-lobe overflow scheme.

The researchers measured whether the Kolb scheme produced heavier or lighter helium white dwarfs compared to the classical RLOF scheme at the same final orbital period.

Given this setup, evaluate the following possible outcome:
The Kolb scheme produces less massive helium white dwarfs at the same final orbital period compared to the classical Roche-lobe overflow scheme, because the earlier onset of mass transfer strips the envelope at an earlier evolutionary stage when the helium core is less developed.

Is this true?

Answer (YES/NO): YES